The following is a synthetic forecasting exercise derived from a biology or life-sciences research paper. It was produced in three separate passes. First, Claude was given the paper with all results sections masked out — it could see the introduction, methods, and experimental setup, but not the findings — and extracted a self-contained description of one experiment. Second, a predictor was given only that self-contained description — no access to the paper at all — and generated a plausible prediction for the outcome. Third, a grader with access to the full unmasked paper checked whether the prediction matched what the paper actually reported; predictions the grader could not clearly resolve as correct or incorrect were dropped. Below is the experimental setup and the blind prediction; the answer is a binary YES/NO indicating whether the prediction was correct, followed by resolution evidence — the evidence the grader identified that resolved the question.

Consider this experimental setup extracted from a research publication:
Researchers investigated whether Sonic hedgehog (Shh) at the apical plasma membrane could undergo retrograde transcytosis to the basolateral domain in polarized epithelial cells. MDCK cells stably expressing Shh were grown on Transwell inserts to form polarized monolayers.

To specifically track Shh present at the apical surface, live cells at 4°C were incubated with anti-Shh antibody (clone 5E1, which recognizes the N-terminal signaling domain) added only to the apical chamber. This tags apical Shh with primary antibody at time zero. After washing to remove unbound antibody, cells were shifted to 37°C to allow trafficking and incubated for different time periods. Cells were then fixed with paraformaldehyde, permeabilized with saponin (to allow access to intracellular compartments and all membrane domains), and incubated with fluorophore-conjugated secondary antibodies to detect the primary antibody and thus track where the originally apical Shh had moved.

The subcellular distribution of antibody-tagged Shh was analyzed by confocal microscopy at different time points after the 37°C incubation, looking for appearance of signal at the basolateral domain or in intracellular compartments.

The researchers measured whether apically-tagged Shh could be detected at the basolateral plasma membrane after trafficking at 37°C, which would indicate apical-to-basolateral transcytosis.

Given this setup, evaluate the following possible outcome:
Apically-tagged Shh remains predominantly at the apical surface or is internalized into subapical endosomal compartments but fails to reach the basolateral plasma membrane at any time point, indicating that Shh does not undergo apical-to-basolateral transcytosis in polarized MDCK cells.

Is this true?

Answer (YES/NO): NO